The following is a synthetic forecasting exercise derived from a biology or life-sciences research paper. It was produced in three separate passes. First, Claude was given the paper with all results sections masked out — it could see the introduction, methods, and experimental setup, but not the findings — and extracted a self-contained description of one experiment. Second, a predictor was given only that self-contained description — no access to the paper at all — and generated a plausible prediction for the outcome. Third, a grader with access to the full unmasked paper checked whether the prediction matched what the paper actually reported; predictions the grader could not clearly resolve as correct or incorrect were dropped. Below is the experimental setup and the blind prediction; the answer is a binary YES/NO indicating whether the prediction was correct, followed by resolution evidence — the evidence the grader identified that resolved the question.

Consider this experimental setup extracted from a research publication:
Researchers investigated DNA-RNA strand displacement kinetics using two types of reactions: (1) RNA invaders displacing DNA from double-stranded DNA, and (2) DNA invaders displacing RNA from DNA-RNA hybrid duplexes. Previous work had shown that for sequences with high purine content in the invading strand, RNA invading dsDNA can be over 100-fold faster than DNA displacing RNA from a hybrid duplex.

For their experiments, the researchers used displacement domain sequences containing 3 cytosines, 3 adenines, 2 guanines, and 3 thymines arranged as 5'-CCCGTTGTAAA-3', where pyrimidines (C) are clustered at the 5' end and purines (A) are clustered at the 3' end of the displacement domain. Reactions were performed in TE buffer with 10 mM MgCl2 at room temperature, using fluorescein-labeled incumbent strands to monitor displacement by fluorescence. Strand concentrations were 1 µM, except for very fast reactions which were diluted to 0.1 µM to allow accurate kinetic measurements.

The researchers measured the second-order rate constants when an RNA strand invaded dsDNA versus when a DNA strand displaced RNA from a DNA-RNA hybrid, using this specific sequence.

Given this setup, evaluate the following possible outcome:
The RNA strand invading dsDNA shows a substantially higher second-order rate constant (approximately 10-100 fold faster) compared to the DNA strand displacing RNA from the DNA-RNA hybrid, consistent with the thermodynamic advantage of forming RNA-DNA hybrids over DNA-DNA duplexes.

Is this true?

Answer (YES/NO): NO